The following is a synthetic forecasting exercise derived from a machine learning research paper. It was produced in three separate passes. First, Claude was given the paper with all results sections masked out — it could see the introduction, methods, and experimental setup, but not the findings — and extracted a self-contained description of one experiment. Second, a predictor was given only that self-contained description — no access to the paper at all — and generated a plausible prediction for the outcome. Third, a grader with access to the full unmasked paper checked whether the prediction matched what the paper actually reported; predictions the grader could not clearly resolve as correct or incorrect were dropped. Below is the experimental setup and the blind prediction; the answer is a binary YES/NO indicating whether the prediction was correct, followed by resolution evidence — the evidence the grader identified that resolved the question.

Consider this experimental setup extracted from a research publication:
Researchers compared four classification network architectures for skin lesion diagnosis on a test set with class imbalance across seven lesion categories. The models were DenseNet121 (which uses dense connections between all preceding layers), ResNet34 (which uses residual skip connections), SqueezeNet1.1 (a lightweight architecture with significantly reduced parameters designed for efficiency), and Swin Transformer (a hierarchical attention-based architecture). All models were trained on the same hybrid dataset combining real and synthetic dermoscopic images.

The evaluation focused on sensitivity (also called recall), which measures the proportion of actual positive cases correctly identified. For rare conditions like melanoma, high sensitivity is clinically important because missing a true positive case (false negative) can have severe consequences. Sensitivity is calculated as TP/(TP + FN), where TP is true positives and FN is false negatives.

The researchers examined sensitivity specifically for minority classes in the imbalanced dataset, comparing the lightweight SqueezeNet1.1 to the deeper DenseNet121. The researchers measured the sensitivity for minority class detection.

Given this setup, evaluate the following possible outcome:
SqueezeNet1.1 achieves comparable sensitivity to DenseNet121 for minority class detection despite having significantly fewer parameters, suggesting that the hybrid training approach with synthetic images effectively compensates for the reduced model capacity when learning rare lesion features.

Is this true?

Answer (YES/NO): NO